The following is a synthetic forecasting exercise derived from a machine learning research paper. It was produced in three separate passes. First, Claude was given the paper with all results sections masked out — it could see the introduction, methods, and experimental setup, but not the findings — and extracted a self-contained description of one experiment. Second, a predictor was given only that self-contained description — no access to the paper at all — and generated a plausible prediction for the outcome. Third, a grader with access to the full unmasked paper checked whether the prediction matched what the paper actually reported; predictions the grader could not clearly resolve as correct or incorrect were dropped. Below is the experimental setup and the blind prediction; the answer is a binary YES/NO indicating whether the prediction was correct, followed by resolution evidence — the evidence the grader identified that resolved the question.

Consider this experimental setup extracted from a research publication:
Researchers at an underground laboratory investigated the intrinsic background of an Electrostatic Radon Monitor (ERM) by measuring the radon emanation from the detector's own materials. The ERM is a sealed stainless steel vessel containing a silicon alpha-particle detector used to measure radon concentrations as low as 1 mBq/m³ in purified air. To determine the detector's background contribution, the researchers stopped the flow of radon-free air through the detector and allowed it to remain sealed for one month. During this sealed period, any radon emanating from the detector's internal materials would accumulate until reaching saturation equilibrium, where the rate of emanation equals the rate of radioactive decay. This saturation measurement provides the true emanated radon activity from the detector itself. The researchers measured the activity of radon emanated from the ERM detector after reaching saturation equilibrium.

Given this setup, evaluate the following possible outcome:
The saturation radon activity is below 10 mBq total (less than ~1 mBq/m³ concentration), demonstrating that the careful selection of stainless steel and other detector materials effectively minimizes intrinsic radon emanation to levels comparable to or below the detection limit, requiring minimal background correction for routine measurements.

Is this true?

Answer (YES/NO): YES